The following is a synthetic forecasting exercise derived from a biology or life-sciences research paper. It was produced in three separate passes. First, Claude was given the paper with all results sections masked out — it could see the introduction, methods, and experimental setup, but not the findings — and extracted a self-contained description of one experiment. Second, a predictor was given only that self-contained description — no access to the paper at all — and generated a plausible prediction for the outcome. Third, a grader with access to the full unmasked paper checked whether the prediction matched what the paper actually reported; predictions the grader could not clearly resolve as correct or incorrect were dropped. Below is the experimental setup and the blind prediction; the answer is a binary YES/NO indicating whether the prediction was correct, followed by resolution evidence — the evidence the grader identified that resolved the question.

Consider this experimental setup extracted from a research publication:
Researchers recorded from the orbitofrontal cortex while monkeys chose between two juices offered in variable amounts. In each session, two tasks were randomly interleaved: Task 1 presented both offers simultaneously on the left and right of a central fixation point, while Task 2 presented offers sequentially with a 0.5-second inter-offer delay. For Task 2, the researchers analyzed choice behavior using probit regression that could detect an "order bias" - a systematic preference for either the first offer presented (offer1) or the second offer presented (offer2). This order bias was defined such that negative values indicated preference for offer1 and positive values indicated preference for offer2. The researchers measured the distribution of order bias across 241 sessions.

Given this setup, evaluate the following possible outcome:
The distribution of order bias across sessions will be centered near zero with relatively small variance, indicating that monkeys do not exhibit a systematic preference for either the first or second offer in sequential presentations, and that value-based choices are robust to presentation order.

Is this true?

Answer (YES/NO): NO